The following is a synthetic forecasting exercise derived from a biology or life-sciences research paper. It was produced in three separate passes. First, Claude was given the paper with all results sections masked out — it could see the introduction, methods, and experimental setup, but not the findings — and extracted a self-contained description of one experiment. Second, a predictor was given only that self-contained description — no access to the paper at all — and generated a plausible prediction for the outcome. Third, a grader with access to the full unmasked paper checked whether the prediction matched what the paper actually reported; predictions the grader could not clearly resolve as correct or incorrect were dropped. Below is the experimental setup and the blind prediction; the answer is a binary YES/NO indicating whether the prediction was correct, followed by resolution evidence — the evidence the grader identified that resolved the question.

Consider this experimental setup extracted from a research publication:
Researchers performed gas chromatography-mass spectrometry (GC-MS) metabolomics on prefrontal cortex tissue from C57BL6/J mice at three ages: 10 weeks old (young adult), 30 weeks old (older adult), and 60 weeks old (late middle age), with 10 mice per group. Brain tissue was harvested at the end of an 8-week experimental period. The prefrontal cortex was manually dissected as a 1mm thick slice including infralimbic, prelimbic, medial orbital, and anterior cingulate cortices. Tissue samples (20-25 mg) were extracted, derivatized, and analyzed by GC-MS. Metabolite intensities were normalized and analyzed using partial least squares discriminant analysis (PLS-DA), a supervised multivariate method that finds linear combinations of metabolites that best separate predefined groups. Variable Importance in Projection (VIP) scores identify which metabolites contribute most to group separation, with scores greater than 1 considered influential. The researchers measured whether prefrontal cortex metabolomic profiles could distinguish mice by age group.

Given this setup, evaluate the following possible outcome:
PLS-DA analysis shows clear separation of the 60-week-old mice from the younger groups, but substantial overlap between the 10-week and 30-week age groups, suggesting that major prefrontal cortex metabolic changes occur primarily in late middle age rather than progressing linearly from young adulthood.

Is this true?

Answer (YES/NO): NO